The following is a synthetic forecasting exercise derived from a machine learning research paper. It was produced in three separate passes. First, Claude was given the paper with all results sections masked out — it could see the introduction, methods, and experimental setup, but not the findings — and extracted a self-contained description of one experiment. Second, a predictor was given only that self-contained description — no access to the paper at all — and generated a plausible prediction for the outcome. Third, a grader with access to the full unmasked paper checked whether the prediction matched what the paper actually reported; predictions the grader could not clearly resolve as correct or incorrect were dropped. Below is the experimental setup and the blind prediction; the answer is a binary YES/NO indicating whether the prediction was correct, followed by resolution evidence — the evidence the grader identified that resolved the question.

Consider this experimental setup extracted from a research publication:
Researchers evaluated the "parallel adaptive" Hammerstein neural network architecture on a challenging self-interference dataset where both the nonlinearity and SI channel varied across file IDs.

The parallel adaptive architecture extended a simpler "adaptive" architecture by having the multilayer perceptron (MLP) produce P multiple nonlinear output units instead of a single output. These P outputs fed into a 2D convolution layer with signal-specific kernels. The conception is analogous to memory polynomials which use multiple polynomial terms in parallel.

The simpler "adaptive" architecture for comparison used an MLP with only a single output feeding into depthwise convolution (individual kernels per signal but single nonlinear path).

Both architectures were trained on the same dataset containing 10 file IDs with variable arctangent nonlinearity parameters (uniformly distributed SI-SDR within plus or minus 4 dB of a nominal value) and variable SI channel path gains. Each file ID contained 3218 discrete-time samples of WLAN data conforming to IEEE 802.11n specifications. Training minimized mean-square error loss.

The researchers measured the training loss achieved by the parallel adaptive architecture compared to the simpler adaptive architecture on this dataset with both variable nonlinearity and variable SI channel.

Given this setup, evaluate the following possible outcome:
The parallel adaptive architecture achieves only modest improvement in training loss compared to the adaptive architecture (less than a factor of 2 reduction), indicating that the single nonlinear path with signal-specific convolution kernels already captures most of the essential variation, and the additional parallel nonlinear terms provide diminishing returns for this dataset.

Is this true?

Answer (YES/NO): NO